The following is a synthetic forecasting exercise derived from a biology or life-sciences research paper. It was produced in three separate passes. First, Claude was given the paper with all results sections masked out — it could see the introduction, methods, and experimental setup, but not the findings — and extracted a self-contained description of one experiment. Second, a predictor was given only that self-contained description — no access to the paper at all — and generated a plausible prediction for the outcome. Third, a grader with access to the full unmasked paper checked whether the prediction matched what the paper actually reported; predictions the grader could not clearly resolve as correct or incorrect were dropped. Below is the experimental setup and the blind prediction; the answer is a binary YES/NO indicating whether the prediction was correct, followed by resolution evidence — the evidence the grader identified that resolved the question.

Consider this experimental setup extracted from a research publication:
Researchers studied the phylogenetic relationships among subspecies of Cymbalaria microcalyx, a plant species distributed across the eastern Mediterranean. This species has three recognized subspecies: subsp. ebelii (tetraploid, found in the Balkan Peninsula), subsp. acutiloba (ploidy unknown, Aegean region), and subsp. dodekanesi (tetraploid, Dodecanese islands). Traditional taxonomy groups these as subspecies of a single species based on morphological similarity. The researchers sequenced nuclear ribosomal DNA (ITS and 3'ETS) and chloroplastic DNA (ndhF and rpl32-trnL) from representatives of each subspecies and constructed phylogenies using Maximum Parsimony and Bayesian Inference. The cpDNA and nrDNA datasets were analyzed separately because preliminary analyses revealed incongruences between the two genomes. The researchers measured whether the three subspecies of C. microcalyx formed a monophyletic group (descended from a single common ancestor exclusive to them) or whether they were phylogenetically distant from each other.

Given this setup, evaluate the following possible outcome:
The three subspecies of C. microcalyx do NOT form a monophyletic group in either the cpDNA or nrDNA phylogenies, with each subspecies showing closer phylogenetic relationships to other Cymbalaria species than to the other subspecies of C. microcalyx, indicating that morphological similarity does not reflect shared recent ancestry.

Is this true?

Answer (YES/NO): NO